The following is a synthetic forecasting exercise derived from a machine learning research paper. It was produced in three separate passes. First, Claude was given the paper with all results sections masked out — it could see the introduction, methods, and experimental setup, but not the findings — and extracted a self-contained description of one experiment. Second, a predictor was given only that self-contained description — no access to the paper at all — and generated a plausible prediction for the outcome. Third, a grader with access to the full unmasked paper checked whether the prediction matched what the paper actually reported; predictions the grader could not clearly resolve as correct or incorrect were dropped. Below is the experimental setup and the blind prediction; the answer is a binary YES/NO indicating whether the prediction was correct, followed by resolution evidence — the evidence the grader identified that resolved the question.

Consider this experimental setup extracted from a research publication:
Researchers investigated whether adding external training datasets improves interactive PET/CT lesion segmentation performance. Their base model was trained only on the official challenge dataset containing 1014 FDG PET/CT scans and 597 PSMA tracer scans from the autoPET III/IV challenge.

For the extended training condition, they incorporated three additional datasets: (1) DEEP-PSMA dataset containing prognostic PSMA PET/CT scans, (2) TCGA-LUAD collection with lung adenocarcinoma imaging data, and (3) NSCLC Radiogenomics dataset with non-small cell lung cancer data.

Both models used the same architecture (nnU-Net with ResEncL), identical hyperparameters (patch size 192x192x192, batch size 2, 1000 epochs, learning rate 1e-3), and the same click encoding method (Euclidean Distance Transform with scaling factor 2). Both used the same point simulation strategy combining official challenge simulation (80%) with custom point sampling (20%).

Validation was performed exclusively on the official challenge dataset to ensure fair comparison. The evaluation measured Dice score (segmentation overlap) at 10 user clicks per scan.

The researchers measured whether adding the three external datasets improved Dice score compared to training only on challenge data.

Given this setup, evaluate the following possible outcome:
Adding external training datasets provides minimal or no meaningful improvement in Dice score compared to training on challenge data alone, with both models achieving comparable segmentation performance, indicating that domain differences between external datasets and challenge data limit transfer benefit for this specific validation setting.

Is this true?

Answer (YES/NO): YES